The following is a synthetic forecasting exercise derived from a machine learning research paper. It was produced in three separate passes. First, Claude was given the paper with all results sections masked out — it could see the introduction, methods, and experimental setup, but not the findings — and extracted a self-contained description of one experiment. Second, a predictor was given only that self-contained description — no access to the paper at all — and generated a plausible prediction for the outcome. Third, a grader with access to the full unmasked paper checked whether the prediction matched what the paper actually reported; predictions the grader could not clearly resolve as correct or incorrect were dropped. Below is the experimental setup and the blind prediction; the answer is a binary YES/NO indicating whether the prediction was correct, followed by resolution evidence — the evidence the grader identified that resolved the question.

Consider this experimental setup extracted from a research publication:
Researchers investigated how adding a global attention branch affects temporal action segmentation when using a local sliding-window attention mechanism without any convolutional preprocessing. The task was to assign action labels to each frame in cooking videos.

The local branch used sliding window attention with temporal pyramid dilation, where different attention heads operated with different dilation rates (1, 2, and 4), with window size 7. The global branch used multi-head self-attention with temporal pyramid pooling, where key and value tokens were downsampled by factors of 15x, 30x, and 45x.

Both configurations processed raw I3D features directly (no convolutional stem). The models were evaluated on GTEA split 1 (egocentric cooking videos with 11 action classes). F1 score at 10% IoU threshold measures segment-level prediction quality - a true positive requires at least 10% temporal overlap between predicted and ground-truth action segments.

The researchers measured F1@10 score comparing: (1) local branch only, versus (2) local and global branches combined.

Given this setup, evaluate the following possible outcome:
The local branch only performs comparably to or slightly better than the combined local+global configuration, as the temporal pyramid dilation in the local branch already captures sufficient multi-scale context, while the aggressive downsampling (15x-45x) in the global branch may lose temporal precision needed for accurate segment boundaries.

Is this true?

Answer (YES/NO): YES